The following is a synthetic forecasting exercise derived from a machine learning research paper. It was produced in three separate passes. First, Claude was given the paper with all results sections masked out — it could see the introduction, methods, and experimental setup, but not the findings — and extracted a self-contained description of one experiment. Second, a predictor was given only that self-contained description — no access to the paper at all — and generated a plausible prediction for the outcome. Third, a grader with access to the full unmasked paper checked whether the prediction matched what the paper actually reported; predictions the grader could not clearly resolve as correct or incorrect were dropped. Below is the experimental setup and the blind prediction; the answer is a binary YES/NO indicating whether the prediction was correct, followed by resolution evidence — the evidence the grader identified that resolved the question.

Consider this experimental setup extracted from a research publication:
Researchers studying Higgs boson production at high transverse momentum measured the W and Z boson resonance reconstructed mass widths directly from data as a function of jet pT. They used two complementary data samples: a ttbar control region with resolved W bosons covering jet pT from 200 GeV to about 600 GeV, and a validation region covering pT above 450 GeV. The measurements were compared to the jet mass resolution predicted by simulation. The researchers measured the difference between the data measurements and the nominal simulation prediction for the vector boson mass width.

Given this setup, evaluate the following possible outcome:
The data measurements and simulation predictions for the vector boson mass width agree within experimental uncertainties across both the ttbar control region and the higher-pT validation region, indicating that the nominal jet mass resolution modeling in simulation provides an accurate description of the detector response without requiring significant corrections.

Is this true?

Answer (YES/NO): YES